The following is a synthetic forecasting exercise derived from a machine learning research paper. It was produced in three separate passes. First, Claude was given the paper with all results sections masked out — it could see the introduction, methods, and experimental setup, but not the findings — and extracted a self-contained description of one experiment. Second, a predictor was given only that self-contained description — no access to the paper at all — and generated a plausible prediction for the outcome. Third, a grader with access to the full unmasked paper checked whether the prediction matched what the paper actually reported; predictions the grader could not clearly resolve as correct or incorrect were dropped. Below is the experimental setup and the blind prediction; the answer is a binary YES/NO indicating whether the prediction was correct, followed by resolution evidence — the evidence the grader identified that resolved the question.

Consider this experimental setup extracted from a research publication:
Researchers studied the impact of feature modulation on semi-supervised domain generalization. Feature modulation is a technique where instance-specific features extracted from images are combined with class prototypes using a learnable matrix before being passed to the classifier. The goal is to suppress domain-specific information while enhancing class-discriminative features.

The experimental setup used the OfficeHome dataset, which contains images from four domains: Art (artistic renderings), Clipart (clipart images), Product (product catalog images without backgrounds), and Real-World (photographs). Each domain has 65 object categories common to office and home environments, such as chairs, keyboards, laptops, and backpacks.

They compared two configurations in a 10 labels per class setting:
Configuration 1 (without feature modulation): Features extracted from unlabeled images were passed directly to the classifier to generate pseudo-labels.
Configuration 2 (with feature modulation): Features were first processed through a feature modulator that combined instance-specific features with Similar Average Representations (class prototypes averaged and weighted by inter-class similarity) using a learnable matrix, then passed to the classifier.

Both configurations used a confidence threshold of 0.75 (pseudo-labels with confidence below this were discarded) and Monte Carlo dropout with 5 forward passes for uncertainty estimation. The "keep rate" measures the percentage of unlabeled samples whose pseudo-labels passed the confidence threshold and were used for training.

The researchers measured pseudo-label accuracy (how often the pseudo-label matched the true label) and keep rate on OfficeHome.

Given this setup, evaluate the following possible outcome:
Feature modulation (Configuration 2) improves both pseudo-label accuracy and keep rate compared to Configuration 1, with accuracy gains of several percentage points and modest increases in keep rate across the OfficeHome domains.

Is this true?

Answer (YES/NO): NO